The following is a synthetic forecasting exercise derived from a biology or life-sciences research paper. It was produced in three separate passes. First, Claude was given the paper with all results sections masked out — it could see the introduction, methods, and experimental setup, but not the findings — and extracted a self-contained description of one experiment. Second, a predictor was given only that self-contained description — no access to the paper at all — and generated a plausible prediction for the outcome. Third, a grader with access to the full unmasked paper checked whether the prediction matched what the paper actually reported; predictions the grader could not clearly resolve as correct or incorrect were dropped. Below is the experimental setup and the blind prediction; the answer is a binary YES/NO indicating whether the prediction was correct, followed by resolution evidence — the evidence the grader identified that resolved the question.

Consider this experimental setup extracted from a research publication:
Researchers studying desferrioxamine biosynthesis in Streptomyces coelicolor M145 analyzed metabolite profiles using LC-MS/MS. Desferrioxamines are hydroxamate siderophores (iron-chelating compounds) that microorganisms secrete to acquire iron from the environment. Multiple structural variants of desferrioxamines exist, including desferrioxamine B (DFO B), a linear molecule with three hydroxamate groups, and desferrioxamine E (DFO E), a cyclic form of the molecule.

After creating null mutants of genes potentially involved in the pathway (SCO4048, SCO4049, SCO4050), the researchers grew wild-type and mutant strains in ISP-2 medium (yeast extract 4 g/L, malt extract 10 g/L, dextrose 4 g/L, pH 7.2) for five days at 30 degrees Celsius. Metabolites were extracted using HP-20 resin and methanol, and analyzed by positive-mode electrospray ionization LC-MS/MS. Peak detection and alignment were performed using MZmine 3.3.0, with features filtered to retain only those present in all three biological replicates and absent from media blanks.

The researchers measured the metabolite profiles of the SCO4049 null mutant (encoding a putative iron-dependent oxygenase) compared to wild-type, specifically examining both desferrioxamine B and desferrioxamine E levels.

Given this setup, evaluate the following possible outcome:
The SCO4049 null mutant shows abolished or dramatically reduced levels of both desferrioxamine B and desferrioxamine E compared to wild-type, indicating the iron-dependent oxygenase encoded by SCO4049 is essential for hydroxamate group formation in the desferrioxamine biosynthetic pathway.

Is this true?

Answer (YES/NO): NO